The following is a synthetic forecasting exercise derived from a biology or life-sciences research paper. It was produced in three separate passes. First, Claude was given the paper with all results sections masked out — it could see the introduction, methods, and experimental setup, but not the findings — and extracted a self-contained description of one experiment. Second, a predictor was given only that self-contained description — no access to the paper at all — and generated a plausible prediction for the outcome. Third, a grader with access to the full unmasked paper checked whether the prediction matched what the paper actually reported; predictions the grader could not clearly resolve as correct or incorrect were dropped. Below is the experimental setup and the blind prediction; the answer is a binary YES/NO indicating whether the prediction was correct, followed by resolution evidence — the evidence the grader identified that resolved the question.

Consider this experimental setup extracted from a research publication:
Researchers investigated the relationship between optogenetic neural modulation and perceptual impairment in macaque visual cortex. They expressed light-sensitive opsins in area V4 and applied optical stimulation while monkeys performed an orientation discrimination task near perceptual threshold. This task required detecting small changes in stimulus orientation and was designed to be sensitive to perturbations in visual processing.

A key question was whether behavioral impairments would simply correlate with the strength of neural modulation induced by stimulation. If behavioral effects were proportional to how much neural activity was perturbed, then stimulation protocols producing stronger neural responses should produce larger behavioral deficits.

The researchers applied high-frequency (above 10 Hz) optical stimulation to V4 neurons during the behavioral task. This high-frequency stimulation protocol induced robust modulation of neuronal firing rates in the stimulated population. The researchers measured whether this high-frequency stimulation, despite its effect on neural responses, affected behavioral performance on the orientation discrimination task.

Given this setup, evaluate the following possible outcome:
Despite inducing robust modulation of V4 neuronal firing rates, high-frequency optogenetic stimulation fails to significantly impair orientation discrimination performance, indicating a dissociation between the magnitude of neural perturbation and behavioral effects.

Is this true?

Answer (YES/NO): YES